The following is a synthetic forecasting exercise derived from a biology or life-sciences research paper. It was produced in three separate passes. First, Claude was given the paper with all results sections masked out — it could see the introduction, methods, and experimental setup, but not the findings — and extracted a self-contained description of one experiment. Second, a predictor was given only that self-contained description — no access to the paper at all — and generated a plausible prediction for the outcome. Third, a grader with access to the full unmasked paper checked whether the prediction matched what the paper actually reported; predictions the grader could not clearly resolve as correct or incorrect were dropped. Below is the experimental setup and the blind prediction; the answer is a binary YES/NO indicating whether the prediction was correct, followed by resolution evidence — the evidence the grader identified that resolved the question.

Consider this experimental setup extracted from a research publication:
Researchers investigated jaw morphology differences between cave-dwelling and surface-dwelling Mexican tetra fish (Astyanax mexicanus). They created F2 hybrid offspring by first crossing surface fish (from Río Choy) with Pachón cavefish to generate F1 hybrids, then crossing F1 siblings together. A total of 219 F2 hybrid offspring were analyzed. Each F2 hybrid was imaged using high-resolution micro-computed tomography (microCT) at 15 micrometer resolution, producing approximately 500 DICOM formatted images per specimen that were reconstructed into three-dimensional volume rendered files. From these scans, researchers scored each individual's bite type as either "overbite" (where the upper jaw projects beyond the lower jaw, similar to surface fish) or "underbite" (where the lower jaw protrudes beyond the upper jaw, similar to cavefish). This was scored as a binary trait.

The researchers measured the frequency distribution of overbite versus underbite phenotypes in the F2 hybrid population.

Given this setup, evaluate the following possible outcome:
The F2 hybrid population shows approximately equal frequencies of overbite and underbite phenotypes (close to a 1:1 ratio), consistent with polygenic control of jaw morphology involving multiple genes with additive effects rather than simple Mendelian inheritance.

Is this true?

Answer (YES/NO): NO